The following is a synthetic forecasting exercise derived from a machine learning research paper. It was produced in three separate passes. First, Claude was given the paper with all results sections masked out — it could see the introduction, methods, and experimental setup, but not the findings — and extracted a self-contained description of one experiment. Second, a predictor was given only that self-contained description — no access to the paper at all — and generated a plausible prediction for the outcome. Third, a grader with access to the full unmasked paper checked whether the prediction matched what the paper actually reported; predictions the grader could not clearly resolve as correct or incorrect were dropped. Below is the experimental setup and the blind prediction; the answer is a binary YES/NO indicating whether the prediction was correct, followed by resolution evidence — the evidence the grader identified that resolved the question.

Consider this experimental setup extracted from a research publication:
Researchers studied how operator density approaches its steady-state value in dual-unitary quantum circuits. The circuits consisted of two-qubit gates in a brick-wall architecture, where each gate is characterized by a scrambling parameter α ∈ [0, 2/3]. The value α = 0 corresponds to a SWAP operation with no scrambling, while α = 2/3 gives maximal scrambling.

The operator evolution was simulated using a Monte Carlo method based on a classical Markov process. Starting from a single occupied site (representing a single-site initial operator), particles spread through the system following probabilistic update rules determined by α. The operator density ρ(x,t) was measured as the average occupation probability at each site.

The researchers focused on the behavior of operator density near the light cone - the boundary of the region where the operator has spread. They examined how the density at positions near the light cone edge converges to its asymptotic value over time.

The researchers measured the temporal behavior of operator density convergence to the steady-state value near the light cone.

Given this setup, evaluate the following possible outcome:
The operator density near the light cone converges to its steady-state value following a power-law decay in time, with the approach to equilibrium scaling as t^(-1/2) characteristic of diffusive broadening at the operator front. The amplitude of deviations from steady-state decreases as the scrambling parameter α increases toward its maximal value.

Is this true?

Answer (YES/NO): NO